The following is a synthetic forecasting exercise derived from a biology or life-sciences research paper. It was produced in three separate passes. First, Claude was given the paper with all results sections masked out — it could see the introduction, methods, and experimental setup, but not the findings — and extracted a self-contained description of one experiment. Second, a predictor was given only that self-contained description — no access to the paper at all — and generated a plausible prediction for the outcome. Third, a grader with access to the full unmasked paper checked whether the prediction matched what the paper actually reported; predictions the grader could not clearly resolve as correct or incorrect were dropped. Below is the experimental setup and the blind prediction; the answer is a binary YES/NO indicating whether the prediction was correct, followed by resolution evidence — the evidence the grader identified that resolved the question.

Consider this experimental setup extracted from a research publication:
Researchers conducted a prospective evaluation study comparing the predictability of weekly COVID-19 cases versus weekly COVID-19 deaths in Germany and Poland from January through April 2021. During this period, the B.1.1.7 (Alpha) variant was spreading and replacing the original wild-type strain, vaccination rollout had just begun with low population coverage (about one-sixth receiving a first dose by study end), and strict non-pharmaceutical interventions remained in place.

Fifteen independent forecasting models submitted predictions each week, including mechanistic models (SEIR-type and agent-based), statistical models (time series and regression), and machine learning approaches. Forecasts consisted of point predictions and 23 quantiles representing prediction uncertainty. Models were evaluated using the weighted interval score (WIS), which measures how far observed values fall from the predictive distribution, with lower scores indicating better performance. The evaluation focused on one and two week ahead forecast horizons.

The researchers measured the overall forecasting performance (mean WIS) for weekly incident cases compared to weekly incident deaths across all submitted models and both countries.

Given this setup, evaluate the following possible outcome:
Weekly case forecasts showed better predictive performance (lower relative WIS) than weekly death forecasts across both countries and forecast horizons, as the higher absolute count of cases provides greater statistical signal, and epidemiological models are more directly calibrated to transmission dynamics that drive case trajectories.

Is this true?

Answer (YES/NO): NO